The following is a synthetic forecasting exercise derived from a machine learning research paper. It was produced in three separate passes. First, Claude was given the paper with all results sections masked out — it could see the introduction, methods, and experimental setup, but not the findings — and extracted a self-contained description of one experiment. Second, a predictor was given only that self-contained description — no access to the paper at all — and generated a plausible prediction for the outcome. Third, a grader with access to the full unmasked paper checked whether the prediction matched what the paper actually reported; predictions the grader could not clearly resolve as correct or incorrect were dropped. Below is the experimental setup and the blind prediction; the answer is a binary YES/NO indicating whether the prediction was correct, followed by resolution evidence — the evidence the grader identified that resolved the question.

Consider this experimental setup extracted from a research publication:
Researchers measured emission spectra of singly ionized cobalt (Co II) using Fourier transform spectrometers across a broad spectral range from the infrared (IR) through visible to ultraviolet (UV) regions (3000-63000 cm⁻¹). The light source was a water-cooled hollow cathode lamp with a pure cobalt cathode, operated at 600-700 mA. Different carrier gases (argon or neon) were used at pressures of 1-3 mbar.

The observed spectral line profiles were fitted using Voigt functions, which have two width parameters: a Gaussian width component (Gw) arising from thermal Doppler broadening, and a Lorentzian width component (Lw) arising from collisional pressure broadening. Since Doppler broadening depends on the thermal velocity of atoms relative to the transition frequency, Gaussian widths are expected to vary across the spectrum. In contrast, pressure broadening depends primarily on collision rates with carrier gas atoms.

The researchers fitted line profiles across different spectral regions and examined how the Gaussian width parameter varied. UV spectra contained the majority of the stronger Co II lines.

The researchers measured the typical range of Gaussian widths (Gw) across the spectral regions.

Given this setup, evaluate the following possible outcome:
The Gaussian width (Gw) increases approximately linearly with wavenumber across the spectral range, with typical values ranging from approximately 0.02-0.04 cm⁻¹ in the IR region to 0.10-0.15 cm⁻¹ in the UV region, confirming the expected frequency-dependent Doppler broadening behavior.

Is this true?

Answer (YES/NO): NO